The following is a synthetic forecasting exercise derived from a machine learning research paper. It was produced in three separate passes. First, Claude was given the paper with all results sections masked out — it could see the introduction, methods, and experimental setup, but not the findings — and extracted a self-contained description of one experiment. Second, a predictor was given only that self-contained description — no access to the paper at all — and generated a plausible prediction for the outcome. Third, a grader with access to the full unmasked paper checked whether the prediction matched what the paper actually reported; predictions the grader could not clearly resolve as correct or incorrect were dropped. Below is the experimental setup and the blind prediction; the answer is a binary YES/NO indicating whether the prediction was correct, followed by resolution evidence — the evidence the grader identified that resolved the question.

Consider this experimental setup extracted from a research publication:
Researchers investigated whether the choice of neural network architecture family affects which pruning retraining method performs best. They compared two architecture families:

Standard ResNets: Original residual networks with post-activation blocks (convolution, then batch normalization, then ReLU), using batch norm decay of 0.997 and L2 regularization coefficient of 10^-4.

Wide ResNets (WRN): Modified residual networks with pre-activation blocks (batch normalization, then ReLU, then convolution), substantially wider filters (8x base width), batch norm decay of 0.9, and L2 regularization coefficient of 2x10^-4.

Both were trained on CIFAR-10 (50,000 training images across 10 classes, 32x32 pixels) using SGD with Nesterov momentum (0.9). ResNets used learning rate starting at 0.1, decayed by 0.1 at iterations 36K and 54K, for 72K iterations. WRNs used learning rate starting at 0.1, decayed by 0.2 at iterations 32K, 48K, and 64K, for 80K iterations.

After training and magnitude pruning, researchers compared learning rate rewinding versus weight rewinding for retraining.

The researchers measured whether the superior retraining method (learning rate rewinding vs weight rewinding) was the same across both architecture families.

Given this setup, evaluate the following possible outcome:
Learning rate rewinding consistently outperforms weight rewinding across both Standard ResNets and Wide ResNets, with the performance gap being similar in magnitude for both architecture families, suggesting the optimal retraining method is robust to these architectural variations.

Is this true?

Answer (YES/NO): NO